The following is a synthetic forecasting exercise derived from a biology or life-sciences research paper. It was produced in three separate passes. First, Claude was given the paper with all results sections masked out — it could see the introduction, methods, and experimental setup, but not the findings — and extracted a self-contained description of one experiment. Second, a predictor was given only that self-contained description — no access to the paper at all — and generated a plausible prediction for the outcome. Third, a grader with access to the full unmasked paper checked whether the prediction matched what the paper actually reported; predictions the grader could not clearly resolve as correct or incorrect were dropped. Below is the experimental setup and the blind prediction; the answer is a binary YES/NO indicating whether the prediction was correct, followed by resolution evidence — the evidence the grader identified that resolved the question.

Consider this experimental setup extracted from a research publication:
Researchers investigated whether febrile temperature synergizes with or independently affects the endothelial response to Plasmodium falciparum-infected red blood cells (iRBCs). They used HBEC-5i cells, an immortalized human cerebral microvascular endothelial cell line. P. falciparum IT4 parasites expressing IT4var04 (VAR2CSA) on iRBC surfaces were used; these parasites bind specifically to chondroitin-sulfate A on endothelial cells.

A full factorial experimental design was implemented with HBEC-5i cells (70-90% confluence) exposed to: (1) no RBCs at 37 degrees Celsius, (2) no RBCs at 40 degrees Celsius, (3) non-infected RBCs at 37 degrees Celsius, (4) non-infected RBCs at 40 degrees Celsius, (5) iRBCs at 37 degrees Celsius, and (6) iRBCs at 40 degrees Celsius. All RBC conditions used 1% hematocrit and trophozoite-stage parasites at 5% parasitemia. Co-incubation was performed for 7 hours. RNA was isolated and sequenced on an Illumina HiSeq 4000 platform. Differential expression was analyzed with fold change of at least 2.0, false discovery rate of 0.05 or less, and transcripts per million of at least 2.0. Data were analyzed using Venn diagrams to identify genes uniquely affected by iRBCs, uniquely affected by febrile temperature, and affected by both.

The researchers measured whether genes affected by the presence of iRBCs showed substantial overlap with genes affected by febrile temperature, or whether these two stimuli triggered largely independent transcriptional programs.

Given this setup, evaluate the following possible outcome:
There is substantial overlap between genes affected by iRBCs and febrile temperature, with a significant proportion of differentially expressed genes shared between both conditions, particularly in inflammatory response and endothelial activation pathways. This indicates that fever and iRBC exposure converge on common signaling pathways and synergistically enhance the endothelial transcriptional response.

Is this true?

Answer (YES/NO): NO